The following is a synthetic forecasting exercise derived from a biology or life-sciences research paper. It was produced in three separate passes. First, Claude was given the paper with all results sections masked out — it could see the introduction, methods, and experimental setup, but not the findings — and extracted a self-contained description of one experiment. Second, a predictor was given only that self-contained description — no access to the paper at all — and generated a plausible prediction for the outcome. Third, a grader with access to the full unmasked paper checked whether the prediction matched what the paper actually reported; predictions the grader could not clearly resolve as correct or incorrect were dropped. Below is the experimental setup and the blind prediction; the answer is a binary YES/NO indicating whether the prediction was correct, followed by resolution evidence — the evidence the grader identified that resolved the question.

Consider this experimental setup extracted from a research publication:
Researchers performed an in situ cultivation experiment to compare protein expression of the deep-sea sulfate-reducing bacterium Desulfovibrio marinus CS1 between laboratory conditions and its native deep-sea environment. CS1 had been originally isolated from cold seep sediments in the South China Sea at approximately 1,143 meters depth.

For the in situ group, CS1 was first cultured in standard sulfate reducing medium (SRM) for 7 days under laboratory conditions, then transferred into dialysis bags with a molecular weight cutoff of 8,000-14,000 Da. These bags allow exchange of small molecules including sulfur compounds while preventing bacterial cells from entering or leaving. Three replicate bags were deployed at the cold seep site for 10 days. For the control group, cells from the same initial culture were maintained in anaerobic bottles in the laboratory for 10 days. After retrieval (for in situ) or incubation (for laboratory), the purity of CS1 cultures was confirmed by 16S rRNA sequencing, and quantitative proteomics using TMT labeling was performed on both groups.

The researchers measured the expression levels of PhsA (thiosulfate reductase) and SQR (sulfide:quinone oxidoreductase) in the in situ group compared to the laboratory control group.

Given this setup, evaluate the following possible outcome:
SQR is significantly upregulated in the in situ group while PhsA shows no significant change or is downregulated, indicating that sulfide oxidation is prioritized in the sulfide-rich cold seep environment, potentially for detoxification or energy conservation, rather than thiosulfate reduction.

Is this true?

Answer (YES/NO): NO